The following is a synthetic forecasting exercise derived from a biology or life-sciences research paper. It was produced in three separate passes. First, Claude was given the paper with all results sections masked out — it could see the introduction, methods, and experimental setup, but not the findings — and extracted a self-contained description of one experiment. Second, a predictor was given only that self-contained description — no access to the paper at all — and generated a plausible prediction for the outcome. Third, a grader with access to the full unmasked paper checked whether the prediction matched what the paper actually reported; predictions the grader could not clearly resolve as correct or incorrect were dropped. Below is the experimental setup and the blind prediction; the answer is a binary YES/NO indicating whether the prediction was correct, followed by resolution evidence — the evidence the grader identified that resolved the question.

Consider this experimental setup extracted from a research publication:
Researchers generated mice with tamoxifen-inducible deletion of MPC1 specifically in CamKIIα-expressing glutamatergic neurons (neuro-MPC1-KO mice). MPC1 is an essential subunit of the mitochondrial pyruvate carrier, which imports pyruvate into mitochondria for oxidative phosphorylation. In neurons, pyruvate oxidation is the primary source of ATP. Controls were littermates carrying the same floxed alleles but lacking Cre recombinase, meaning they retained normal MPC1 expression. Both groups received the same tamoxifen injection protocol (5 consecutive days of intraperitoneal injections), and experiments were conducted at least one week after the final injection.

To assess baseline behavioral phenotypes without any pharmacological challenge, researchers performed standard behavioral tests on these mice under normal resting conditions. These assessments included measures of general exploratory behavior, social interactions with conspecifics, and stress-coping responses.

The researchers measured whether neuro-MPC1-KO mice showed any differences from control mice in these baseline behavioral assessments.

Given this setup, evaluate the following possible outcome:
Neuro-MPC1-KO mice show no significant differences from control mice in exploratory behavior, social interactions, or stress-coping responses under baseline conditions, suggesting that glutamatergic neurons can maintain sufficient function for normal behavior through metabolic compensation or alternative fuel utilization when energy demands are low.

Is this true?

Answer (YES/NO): YES